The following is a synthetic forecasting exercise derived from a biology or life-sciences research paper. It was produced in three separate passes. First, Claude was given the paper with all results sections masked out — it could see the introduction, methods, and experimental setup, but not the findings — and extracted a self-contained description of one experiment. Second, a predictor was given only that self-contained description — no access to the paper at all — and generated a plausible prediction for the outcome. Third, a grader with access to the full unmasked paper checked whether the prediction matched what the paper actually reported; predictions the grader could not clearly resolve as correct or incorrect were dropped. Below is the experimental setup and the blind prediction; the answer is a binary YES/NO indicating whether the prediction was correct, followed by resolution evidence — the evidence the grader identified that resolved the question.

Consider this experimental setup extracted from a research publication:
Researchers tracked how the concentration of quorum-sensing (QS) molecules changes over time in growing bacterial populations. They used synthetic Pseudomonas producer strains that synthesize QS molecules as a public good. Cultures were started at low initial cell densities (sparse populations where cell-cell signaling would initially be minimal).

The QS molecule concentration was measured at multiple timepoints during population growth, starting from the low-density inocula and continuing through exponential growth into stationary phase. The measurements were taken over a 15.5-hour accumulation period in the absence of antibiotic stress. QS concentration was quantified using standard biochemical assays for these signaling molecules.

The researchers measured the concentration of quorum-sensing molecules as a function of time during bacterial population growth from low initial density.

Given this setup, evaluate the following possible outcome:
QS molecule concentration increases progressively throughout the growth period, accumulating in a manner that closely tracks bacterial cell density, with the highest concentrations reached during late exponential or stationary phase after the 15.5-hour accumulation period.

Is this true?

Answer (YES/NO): NO